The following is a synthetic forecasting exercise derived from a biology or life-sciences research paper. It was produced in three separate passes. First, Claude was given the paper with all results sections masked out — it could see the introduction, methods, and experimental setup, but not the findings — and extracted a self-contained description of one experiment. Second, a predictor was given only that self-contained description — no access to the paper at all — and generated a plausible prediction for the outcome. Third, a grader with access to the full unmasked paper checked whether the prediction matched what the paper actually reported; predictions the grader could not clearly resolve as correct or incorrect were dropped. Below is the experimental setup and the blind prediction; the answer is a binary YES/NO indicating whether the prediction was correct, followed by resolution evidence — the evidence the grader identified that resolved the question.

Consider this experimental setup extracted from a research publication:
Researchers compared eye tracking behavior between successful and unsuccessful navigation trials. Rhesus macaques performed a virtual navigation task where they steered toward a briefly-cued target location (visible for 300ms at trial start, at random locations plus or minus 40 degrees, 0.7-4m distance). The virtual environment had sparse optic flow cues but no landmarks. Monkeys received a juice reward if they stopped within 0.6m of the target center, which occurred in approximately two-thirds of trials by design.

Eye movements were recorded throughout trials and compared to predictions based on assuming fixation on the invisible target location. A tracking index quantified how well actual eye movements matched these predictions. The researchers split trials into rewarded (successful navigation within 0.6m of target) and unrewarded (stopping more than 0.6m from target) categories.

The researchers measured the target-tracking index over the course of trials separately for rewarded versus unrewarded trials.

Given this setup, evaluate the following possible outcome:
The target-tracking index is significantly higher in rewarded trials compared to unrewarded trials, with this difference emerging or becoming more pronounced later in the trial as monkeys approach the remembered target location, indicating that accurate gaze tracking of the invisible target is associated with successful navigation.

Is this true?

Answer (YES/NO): YES